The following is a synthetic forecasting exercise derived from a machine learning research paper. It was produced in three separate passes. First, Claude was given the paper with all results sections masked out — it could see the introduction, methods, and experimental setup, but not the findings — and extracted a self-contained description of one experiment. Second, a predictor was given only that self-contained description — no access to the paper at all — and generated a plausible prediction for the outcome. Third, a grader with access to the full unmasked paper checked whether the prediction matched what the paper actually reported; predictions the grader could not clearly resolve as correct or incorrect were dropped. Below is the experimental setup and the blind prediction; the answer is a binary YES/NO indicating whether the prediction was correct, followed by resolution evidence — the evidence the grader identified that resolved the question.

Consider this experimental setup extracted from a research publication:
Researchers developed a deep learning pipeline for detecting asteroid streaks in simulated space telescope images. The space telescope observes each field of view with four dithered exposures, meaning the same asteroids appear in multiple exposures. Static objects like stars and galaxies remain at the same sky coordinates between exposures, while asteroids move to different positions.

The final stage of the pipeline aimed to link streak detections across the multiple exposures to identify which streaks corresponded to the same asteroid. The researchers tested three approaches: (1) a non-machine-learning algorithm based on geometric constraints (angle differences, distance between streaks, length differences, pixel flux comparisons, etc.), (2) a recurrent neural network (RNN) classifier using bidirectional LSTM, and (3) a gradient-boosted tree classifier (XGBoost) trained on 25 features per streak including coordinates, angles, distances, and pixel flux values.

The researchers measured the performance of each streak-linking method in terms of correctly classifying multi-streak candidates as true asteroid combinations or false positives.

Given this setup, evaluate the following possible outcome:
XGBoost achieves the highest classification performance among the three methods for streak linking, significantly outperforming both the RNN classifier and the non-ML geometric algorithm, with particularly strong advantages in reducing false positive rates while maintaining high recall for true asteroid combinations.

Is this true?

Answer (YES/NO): NO